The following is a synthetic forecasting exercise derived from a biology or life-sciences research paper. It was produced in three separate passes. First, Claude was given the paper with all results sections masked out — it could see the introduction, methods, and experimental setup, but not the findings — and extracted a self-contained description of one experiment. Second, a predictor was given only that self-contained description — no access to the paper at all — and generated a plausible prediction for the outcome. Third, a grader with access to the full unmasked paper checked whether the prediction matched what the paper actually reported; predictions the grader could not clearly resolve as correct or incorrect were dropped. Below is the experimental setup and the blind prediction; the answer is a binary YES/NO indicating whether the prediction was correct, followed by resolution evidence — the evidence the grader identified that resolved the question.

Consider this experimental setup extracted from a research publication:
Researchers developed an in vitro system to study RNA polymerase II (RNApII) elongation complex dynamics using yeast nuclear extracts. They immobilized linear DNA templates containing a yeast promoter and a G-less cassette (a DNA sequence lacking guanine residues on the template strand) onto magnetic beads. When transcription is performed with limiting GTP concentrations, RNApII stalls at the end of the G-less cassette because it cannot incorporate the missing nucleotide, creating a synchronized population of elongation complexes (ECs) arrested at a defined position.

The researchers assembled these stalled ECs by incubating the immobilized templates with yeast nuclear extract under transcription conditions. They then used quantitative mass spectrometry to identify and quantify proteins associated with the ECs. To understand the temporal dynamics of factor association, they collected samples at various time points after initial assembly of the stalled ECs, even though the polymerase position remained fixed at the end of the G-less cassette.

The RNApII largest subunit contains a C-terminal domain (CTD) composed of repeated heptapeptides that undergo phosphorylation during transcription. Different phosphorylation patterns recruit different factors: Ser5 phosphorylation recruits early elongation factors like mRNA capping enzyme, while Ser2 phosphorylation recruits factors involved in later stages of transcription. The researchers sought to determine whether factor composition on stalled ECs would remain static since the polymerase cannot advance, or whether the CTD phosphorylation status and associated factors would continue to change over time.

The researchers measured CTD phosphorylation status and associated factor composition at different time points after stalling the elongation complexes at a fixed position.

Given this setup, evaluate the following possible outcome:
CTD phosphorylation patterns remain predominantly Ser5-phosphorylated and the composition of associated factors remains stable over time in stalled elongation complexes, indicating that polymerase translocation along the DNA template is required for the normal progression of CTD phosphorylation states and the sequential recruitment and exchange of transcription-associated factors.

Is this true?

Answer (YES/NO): NO